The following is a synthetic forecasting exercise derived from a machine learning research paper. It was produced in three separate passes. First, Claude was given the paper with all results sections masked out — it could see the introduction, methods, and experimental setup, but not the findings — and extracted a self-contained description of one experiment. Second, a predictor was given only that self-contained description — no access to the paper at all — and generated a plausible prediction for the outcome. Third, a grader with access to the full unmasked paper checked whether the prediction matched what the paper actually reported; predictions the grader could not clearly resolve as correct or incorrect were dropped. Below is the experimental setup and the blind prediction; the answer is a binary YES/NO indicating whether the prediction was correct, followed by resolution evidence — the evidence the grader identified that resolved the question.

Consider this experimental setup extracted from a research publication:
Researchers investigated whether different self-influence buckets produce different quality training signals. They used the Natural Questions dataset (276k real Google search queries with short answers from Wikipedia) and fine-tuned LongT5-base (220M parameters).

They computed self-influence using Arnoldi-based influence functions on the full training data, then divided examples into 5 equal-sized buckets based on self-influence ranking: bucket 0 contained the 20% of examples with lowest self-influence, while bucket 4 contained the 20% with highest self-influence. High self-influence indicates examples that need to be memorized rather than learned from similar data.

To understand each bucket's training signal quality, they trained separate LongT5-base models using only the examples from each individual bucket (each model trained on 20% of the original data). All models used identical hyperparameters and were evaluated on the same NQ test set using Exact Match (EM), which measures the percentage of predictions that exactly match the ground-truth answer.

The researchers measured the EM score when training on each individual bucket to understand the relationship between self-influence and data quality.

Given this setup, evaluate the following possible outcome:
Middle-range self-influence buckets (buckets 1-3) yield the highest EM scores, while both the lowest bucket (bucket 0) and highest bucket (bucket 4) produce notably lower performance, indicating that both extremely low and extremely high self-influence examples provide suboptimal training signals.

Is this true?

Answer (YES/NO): NO